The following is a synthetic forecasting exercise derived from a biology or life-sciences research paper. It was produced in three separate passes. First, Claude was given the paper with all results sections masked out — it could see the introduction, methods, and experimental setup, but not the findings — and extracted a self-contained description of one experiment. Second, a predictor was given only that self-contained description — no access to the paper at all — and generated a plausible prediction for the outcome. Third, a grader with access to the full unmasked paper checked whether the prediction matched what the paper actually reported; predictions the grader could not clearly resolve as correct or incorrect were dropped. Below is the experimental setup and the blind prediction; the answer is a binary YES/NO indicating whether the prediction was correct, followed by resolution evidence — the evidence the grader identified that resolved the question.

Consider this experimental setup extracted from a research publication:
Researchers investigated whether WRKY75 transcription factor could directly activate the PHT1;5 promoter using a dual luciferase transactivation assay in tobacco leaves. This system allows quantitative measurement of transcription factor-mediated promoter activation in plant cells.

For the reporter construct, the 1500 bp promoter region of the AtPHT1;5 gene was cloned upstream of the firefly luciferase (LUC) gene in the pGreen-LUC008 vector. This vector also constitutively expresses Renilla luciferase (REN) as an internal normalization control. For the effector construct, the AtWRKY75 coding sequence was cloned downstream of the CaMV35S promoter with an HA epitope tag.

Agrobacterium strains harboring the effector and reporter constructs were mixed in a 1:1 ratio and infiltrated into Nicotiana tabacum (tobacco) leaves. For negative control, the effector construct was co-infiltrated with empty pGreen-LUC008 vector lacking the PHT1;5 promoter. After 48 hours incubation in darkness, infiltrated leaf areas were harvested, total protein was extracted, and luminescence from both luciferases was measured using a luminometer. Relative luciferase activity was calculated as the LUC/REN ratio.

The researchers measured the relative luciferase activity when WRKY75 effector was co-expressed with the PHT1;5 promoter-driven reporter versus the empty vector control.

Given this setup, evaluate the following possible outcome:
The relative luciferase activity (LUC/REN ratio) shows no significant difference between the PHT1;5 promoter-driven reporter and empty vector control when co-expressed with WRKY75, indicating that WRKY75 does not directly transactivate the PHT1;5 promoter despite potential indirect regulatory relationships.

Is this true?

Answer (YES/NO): NO